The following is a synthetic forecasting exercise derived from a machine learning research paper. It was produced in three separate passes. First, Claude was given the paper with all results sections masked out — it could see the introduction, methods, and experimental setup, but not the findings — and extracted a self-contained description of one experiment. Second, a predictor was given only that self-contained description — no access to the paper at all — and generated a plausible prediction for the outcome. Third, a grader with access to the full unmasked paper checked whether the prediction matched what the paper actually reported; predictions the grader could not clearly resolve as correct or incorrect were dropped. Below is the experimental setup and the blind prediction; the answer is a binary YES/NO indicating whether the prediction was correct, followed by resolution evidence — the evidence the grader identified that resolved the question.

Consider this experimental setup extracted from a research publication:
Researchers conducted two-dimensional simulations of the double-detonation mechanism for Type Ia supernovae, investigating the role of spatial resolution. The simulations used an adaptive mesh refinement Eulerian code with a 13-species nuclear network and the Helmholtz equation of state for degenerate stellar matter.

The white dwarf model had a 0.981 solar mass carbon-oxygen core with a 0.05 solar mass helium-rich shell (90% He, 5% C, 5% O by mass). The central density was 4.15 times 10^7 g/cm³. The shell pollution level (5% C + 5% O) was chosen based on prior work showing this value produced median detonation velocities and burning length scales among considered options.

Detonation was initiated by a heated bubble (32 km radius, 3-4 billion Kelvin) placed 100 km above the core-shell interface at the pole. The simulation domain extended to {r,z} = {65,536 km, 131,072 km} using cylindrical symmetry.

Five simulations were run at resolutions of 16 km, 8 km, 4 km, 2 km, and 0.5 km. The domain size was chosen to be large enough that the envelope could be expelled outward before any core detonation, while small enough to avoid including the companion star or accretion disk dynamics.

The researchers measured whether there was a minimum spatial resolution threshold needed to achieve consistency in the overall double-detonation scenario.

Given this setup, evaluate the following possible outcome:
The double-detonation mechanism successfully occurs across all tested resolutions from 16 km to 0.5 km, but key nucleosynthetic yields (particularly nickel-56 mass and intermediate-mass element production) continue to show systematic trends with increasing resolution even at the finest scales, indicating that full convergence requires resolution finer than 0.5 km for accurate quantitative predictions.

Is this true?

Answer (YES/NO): NO